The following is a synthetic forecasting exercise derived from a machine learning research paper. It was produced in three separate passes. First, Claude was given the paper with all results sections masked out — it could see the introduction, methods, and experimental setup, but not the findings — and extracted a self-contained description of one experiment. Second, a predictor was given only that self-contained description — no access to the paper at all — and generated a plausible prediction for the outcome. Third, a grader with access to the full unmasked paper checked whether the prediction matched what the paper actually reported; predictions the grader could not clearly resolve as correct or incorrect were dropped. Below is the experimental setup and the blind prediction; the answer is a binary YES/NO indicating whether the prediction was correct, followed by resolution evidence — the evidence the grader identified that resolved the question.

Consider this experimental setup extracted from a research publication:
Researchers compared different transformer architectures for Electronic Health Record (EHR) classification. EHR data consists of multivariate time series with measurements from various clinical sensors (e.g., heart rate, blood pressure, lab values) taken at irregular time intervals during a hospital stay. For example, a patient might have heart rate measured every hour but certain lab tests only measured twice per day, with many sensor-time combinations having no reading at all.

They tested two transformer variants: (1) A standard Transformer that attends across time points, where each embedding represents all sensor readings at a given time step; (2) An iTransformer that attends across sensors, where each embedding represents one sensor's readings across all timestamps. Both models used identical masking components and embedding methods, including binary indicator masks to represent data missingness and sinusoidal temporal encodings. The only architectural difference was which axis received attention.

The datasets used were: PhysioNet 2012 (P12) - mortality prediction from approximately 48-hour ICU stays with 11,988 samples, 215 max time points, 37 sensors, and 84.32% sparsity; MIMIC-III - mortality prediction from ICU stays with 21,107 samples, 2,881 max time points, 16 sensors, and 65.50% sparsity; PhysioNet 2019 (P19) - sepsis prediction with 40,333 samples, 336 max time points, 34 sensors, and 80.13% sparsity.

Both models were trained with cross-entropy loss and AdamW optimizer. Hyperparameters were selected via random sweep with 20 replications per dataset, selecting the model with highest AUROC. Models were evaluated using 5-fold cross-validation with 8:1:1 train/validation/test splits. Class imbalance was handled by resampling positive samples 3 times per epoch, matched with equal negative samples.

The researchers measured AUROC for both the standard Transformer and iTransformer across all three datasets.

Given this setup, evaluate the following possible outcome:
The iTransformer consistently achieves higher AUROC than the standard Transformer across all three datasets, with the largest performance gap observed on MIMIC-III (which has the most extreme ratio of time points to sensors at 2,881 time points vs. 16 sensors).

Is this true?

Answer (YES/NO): NO